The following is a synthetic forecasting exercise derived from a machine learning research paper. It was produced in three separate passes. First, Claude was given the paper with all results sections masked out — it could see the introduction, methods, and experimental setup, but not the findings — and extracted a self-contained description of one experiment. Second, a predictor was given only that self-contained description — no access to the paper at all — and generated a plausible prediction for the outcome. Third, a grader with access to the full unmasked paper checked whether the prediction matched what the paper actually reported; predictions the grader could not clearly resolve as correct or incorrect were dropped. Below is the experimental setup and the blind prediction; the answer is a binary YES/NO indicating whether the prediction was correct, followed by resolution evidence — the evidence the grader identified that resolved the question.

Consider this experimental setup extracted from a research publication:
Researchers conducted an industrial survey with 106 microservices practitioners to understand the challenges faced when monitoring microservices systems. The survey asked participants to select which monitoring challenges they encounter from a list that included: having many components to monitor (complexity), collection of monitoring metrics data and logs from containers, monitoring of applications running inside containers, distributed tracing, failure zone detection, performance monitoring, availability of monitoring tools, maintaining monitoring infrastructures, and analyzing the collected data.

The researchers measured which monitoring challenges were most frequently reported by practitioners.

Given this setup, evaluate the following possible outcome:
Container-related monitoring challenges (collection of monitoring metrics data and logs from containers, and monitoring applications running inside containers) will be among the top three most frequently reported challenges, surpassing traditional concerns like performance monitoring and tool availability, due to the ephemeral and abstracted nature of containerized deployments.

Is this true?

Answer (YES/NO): NO